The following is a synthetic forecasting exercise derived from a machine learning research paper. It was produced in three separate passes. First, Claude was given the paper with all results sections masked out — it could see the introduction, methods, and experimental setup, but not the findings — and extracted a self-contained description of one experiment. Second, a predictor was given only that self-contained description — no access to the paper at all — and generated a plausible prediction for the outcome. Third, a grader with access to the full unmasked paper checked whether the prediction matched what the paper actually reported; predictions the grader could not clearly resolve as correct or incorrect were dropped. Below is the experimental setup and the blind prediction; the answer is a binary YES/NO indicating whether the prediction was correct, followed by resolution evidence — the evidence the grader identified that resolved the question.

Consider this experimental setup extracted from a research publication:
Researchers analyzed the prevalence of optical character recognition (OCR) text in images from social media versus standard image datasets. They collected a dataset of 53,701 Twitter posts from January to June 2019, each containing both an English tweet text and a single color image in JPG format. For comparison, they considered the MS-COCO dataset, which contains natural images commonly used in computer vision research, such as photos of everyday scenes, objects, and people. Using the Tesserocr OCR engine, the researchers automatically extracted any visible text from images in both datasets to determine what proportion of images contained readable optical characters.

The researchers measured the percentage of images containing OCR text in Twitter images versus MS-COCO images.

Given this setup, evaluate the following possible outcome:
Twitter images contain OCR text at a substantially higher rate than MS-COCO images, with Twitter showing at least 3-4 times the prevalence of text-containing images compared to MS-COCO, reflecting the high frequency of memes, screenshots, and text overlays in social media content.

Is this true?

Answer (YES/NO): YES